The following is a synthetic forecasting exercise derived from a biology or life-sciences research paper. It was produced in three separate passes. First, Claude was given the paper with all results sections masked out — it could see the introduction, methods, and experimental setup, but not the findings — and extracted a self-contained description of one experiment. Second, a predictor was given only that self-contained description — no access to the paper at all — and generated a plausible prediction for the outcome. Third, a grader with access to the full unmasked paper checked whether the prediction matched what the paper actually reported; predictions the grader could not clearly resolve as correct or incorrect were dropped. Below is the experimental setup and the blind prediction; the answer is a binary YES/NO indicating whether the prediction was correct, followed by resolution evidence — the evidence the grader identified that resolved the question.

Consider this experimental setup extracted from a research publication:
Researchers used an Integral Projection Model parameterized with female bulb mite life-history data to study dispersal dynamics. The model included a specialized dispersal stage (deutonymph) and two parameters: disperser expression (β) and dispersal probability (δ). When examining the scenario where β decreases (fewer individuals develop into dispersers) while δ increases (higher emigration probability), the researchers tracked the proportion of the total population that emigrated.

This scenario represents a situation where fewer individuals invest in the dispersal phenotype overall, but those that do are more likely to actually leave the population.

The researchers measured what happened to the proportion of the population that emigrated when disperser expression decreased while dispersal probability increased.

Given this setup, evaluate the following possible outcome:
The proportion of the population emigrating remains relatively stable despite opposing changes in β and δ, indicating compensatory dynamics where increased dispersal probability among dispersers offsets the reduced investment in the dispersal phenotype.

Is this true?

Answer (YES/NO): NO